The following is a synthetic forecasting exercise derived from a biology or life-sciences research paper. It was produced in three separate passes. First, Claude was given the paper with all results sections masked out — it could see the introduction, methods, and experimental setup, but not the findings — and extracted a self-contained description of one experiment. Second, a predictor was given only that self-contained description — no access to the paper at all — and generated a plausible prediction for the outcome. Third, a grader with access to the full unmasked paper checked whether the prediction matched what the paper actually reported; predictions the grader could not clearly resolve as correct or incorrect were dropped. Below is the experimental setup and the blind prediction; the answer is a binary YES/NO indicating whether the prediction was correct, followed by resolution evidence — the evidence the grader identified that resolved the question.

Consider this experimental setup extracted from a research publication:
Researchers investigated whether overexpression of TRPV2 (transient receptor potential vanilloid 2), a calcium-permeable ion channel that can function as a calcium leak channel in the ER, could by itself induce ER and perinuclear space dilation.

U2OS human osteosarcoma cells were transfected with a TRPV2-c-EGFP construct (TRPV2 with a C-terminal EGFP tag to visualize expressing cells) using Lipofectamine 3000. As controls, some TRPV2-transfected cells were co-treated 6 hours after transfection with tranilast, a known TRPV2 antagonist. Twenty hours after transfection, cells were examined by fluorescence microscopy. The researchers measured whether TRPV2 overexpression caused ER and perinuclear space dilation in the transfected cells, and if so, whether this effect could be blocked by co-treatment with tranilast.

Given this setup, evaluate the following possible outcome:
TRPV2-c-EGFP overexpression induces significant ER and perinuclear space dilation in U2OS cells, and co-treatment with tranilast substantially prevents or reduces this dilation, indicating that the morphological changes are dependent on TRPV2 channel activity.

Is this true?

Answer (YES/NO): YES